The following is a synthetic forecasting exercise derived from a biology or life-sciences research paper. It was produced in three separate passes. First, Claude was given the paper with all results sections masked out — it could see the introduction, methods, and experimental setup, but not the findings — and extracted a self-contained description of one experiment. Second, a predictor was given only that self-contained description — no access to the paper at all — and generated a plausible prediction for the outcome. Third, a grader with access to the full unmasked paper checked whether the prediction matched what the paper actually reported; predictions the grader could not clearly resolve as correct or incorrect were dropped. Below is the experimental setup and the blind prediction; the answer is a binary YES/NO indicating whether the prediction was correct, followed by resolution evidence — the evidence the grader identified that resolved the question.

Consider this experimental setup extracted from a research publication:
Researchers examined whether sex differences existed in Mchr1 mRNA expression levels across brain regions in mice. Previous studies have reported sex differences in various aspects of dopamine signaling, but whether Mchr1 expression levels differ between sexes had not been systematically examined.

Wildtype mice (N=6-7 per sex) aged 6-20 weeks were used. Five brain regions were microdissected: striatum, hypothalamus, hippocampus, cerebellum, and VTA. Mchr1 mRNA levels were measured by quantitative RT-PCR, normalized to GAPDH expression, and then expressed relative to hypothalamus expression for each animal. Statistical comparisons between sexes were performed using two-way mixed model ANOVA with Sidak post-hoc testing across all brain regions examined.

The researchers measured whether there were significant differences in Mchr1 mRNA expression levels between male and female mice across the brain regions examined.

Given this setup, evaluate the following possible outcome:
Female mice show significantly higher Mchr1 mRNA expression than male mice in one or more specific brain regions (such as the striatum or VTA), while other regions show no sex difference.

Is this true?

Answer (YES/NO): NO